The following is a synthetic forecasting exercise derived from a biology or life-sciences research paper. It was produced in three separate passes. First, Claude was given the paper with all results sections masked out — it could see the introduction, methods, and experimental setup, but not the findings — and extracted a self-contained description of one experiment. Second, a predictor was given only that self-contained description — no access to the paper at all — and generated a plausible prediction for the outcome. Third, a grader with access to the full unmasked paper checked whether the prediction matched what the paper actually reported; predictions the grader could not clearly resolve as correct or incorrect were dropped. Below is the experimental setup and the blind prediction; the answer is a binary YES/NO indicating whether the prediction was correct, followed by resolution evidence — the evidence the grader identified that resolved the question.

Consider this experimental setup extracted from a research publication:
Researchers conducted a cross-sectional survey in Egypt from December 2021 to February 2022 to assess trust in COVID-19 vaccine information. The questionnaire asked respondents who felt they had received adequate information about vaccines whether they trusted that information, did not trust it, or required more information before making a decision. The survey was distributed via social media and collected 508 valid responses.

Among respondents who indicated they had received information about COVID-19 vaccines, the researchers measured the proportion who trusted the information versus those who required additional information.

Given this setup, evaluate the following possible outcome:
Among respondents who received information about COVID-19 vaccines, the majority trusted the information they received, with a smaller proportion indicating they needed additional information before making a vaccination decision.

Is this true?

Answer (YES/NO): NO